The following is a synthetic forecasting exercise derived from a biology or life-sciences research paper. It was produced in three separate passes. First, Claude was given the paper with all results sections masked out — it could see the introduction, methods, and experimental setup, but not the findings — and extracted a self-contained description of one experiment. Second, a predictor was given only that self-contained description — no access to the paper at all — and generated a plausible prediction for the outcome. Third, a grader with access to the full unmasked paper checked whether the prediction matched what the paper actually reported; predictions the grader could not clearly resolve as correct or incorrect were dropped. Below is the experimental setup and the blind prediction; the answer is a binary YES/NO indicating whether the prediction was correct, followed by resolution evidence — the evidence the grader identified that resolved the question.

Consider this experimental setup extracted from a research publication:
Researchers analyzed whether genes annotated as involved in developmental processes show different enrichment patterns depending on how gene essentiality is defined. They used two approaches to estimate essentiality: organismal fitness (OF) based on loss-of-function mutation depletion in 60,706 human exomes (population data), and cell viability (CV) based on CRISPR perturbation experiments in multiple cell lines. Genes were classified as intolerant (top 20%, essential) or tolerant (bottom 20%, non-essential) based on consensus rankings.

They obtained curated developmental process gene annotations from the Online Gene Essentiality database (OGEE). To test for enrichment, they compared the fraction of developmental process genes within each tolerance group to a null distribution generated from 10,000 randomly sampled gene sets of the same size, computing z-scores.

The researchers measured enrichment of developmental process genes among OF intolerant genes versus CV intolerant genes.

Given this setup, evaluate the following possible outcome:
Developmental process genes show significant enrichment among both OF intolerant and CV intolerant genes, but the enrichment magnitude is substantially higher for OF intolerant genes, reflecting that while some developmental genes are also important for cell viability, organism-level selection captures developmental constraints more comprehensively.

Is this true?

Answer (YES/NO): NO